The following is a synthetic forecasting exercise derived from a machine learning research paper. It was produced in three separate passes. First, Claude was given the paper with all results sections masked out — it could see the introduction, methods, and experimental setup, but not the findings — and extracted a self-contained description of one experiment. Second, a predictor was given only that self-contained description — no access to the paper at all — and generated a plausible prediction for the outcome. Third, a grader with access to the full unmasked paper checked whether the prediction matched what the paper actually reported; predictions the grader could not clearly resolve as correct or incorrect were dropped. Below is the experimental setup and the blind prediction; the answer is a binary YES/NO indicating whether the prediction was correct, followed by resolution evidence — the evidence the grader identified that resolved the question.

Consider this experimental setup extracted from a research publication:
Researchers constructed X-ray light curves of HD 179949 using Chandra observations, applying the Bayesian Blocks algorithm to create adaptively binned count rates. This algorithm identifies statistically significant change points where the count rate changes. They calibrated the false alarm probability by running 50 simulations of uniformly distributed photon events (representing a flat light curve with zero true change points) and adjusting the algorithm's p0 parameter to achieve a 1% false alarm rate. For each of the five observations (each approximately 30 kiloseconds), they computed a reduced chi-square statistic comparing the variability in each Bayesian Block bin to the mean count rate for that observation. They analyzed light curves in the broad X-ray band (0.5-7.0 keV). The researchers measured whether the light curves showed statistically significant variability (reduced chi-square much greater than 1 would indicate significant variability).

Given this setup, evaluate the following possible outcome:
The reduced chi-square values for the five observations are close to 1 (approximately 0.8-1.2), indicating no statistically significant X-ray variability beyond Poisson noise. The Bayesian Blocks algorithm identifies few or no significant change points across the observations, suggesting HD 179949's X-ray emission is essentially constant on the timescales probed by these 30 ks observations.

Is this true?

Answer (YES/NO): NO